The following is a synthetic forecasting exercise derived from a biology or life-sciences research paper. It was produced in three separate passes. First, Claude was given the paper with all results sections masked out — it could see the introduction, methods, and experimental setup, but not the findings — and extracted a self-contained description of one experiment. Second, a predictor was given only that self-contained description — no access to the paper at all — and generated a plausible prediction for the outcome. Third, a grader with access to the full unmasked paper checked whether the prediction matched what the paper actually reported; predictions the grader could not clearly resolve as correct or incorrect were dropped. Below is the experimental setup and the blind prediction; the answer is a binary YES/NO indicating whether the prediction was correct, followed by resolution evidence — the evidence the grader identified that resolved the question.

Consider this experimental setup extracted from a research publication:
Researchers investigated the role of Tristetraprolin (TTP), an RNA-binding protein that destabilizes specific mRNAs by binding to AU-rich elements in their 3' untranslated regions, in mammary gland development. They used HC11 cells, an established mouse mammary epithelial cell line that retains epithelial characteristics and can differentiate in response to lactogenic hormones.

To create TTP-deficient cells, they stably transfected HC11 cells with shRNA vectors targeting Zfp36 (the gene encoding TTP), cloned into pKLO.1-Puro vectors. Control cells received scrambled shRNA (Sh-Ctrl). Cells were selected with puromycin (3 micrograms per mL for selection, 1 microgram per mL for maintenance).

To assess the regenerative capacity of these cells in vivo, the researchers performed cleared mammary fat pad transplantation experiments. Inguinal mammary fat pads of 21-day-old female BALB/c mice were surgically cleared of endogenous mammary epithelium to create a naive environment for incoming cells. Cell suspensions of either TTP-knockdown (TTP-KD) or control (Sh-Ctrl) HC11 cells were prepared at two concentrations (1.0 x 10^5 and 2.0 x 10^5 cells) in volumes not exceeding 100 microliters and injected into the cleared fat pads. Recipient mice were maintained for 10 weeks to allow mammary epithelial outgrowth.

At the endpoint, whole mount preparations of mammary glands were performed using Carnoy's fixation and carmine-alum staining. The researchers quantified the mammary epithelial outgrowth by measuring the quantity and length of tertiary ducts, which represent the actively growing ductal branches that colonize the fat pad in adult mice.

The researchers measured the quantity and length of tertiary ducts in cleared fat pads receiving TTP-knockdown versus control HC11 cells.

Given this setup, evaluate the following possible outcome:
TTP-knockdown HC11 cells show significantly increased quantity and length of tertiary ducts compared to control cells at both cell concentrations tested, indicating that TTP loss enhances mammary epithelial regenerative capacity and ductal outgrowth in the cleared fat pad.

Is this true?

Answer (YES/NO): NO